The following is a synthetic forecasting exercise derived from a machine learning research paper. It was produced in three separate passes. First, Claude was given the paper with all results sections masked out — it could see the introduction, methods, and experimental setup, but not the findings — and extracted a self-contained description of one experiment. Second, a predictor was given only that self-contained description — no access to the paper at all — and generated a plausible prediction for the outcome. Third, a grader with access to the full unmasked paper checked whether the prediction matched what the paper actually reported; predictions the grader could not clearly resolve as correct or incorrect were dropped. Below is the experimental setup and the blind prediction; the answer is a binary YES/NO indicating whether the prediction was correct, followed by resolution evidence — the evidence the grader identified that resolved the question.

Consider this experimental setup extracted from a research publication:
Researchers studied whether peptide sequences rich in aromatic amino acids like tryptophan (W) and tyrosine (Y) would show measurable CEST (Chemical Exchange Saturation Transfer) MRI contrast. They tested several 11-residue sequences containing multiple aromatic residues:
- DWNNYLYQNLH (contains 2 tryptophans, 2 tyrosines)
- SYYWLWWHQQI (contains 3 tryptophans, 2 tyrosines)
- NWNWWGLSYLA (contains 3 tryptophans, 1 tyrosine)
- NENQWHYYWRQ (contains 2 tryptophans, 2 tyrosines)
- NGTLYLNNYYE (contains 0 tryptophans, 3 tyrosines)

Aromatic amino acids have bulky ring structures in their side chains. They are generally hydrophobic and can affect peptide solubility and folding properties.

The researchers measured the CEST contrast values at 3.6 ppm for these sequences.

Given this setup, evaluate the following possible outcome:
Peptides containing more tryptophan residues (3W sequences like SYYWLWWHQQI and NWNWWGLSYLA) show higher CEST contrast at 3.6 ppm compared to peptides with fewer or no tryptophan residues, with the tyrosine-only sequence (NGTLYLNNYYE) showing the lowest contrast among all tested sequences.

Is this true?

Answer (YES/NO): NO